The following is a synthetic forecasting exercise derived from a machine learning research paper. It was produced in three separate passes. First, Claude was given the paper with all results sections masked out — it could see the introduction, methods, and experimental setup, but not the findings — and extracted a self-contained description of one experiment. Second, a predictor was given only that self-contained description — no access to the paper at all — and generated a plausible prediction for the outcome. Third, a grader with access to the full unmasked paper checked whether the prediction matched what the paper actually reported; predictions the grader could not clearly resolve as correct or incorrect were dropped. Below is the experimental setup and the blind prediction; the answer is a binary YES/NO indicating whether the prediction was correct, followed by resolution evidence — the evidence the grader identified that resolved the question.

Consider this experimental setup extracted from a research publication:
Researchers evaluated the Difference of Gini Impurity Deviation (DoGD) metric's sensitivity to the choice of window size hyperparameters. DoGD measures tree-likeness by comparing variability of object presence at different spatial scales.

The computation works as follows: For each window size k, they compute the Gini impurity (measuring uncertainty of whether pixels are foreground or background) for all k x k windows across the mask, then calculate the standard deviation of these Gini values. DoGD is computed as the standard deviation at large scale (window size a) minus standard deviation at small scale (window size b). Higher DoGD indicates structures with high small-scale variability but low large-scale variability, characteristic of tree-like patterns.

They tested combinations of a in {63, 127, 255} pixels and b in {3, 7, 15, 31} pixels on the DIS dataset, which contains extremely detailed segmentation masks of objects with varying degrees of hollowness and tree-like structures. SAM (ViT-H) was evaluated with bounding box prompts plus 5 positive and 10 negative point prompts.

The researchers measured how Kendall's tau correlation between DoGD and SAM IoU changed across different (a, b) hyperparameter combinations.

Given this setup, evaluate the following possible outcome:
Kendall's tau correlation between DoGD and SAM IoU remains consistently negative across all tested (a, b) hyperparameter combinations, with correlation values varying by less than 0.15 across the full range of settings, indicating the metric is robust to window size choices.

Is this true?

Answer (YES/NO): NO